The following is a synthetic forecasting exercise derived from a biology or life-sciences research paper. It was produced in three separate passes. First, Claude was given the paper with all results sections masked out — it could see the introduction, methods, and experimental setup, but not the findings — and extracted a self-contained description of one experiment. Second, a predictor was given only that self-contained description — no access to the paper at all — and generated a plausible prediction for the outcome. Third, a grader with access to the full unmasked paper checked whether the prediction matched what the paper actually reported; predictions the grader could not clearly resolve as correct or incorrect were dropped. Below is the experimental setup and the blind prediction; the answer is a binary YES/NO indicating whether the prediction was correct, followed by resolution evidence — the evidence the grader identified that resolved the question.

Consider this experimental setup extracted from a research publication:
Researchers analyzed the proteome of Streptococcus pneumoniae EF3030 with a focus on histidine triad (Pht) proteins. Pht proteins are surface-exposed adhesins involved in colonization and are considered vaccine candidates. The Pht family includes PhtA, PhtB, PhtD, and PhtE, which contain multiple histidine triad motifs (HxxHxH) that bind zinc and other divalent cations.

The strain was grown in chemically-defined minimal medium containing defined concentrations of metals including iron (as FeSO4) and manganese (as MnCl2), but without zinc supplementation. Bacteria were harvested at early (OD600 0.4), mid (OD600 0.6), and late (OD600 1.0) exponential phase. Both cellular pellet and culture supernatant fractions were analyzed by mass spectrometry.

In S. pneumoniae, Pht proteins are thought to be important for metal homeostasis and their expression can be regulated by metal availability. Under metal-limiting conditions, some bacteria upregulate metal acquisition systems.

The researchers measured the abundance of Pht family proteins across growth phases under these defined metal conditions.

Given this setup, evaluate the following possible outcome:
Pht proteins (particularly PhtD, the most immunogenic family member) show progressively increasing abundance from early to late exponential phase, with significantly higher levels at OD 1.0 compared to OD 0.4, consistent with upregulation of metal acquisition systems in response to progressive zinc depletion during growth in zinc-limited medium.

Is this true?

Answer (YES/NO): YES